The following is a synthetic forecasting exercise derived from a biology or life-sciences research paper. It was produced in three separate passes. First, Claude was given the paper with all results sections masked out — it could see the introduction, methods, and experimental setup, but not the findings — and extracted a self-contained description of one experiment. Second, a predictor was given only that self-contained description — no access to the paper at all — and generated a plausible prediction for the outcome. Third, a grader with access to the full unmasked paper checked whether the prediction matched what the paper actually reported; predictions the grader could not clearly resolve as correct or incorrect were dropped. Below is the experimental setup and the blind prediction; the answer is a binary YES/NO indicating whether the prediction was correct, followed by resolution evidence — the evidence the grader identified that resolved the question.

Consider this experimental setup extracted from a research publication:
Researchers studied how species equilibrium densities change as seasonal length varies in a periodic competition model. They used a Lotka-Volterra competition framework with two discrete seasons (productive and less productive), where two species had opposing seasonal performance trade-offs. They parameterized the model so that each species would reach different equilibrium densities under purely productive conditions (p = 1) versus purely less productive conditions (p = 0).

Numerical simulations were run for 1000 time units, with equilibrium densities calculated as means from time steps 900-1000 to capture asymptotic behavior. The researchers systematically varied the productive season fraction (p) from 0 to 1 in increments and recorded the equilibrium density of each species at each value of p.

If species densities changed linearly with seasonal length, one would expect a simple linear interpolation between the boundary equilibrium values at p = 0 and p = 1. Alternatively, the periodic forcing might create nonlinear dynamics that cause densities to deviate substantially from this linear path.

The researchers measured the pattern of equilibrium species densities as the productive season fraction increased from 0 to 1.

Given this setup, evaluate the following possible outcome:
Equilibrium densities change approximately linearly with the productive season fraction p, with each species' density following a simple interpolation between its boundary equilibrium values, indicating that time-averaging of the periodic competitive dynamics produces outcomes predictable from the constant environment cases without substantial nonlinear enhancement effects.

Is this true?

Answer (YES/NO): NO